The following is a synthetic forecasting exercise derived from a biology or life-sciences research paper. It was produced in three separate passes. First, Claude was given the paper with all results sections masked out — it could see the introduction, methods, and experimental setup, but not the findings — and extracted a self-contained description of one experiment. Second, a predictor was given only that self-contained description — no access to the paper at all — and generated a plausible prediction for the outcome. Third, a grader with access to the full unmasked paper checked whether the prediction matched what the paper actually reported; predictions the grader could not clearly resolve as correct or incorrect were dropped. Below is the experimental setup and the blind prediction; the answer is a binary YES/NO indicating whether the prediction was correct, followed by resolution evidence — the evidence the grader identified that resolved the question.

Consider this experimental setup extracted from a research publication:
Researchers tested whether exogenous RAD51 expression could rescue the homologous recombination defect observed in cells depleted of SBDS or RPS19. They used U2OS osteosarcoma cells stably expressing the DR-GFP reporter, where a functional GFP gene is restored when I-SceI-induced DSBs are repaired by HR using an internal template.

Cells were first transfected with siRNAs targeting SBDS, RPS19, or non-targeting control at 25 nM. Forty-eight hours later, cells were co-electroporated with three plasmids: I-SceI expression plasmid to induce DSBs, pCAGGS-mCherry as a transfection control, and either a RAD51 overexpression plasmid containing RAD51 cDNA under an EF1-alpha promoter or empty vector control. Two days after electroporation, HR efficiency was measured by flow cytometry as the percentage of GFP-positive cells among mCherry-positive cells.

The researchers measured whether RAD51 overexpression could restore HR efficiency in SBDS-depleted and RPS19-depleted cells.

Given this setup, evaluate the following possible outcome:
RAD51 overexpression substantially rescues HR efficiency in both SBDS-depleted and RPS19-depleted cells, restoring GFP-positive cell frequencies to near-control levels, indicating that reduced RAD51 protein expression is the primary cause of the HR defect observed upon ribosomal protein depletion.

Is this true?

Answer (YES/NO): NO